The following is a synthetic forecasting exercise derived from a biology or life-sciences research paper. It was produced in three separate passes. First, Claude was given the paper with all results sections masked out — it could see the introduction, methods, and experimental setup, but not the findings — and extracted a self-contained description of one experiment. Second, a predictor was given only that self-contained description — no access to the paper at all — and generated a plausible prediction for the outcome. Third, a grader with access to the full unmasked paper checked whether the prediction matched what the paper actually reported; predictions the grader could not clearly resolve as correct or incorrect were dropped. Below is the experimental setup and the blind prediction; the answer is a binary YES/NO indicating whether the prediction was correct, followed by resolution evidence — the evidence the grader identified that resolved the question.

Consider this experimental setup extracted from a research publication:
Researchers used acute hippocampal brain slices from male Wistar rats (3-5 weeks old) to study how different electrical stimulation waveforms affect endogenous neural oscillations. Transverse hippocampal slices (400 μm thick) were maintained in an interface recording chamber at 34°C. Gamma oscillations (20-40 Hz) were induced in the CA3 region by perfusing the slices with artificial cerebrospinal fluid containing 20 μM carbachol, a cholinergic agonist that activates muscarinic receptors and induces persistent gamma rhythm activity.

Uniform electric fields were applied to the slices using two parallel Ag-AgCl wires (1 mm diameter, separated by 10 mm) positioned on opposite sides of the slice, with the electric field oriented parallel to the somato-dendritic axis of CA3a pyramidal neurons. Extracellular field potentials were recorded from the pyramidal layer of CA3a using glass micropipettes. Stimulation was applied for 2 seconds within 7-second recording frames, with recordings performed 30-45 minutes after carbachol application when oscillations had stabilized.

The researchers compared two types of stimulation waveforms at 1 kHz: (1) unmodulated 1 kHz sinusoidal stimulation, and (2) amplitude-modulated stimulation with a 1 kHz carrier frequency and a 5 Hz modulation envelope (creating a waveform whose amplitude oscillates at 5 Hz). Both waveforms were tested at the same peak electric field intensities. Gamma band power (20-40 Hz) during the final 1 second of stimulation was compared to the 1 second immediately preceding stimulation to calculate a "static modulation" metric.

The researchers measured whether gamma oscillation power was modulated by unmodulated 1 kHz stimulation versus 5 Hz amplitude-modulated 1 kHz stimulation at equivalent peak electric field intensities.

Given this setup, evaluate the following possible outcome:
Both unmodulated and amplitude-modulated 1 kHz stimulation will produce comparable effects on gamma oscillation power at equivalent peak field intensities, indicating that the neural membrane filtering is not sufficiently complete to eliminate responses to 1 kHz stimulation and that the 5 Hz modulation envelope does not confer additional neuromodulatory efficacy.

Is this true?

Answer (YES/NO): NO